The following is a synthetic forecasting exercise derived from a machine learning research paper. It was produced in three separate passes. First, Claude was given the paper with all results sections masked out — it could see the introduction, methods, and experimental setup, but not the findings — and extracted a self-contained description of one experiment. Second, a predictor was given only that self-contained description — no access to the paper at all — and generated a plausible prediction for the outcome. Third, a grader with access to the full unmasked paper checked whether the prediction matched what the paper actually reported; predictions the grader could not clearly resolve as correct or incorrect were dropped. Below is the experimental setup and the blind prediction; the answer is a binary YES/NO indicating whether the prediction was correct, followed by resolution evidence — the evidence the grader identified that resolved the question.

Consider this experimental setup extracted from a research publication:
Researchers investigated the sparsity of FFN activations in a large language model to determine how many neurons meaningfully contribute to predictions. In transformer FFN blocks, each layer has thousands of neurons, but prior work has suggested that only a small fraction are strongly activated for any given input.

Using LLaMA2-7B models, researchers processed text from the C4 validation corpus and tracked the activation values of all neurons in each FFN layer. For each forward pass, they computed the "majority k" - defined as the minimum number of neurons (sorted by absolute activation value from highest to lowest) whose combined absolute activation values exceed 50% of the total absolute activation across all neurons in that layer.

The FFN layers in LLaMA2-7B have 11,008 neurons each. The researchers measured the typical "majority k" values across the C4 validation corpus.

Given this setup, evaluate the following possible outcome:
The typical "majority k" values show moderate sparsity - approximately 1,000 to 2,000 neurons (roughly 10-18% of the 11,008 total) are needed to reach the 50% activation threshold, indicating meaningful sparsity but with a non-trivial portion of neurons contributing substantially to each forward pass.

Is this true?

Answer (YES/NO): YES